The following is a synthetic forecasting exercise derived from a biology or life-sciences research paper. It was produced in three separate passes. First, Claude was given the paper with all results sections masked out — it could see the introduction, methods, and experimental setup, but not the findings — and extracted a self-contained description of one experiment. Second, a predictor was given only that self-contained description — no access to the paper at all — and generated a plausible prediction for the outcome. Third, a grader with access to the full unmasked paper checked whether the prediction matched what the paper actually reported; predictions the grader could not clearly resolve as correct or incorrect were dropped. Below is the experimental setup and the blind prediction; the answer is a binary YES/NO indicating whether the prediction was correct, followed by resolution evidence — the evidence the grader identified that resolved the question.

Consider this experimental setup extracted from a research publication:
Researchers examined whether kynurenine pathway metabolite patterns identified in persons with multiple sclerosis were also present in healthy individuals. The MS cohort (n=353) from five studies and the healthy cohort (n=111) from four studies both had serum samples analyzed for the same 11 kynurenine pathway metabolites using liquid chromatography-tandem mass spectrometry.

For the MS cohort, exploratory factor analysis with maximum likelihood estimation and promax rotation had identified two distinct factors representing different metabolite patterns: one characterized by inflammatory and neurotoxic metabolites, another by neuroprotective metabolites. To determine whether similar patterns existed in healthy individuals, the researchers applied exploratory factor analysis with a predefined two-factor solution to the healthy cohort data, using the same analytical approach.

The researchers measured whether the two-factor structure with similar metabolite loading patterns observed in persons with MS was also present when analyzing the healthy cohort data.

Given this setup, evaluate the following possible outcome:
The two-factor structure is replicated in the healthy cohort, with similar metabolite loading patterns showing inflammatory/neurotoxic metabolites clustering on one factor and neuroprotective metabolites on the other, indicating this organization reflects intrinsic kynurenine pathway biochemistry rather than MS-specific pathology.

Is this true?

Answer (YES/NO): NO